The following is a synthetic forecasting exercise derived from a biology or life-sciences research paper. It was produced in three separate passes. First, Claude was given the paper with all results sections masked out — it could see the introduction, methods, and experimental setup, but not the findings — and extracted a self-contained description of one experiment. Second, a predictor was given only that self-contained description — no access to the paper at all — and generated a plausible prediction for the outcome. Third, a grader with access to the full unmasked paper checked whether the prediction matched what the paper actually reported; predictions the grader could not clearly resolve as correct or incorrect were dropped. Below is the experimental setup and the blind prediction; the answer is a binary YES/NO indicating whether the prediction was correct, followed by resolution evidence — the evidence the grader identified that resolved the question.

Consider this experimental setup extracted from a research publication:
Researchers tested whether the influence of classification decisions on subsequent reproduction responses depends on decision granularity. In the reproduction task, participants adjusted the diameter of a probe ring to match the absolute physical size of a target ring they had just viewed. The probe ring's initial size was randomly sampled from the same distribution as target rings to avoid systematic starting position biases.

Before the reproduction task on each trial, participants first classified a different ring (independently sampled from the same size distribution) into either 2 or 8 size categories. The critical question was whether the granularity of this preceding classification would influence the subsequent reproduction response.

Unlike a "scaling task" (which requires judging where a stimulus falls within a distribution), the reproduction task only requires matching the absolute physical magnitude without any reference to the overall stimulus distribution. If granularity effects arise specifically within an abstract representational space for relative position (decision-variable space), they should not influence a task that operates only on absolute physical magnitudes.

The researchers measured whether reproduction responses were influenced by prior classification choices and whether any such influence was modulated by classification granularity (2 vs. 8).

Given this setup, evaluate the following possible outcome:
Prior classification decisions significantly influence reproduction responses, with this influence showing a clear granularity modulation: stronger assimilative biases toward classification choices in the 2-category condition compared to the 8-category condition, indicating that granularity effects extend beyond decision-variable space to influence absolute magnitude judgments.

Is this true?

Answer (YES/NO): NO